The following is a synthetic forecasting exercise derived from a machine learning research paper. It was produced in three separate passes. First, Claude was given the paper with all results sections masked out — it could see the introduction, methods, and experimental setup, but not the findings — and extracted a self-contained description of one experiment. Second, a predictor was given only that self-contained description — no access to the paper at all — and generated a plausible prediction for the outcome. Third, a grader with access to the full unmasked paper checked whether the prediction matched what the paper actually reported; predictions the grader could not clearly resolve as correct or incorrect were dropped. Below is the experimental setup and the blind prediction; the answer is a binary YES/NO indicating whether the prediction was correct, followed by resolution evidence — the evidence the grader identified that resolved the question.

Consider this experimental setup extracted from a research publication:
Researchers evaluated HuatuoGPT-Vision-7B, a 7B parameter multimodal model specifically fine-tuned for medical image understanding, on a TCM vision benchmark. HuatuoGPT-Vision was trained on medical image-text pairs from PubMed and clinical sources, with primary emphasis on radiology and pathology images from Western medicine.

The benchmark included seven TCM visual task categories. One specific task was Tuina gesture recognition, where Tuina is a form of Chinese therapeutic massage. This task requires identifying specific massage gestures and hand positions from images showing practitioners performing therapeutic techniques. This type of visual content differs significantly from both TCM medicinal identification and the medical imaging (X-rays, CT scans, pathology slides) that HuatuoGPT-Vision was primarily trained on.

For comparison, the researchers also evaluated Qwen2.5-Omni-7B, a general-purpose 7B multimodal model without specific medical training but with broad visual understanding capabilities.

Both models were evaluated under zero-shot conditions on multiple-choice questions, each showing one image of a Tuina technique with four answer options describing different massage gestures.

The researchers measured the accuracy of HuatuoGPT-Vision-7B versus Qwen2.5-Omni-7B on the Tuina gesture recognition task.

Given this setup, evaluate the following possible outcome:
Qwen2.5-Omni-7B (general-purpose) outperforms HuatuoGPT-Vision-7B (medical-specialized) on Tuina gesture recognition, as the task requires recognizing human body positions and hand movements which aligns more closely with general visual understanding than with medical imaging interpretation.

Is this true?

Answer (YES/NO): YES